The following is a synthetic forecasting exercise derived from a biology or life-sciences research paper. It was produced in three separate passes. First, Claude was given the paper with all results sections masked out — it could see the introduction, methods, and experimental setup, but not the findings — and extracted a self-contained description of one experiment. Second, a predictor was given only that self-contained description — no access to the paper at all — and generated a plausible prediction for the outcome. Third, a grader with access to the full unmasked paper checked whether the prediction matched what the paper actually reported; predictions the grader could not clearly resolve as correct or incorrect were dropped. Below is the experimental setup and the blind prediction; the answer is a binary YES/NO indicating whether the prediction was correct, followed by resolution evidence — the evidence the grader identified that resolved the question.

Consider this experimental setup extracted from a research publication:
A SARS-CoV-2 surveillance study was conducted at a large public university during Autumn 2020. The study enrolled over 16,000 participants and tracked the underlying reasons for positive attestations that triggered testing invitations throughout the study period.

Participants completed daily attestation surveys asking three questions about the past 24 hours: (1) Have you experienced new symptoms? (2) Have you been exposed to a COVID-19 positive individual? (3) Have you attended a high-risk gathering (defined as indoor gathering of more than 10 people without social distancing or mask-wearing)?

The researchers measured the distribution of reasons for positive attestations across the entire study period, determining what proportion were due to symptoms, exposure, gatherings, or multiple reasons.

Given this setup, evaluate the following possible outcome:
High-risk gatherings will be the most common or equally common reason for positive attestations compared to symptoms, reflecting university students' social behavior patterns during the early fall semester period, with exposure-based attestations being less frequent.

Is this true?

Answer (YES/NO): NO